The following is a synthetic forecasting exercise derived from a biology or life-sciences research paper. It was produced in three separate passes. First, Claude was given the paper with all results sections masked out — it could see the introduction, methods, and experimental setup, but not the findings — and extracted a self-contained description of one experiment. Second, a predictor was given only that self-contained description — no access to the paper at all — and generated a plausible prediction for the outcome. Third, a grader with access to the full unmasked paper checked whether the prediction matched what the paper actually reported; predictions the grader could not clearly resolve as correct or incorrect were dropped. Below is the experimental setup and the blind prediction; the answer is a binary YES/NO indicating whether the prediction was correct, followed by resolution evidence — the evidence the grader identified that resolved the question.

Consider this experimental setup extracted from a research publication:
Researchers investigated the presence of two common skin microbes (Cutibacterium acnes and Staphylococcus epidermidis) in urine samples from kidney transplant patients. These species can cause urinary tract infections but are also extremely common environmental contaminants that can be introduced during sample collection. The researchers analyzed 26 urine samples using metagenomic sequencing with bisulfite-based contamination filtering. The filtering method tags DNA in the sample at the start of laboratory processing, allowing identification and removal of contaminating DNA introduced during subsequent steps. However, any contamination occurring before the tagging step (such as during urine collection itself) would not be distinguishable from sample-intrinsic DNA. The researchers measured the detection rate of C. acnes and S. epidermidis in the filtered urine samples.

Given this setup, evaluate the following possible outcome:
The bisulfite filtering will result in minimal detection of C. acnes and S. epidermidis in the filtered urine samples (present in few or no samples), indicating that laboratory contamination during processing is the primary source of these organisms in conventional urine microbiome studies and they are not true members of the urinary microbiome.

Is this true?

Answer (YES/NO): NO